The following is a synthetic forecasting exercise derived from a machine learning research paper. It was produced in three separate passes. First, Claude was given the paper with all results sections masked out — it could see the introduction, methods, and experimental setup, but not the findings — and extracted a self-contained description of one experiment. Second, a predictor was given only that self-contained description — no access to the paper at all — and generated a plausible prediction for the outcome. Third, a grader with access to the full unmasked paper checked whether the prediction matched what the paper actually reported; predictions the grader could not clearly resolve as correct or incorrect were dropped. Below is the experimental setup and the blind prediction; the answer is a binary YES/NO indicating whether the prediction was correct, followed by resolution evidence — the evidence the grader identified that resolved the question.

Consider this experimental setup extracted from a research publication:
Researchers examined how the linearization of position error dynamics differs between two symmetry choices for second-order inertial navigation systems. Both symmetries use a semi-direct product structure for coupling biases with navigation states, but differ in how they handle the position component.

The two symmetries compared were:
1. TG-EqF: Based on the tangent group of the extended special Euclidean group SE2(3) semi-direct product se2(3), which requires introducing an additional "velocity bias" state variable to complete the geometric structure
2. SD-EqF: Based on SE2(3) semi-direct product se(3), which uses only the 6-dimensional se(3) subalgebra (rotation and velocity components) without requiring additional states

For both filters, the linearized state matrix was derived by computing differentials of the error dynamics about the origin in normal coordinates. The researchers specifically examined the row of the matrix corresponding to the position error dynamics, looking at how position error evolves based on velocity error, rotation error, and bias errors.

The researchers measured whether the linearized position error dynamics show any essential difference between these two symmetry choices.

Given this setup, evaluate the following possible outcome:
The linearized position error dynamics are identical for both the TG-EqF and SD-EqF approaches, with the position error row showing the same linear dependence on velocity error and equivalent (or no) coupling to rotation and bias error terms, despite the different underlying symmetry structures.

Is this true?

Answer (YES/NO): NO